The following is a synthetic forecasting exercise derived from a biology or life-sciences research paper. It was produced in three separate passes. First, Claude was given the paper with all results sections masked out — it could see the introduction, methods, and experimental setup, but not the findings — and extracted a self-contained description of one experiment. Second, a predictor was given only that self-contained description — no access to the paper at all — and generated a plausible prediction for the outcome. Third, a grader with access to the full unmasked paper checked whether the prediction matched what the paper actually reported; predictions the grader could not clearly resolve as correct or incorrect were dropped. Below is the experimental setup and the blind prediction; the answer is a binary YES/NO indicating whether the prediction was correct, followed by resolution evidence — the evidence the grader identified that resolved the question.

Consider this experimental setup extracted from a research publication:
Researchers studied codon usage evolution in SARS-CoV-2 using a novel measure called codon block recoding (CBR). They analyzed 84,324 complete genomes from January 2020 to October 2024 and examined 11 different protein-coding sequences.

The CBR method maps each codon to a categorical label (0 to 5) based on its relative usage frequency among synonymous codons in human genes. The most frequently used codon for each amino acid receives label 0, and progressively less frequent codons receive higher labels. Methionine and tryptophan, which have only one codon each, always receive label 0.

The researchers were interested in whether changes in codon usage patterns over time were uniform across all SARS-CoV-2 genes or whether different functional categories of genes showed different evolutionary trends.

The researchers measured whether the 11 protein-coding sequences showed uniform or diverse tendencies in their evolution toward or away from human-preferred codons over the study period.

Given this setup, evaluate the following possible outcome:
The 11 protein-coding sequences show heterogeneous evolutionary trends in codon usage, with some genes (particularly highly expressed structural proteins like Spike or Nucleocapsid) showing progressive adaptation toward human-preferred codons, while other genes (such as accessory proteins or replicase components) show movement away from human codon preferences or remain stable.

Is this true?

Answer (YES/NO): NO